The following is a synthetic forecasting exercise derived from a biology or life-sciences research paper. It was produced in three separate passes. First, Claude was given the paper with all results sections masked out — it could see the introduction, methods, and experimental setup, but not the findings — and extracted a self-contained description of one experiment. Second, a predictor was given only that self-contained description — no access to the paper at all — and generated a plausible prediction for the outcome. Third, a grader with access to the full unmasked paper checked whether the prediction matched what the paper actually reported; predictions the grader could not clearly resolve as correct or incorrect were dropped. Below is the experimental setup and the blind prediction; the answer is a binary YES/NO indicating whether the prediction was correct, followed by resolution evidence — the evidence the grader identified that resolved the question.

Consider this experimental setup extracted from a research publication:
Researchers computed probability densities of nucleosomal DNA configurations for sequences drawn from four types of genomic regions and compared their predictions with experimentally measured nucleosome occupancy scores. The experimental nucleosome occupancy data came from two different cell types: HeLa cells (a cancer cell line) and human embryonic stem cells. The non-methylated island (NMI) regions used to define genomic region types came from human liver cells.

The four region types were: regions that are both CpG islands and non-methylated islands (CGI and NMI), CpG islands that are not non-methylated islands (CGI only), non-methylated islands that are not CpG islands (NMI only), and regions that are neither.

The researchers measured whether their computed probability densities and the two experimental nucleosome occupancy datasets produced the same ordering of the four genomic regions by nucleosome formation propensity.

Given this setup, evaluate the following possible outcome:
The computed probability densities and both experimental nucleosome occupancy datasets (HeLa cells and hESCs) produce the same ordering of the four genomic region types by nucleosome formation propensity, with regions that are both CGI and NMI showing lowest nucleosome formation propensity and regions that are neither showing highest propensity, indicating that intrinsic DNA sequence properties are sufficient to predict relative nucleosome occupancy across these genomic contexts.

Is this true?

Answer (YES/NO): NO